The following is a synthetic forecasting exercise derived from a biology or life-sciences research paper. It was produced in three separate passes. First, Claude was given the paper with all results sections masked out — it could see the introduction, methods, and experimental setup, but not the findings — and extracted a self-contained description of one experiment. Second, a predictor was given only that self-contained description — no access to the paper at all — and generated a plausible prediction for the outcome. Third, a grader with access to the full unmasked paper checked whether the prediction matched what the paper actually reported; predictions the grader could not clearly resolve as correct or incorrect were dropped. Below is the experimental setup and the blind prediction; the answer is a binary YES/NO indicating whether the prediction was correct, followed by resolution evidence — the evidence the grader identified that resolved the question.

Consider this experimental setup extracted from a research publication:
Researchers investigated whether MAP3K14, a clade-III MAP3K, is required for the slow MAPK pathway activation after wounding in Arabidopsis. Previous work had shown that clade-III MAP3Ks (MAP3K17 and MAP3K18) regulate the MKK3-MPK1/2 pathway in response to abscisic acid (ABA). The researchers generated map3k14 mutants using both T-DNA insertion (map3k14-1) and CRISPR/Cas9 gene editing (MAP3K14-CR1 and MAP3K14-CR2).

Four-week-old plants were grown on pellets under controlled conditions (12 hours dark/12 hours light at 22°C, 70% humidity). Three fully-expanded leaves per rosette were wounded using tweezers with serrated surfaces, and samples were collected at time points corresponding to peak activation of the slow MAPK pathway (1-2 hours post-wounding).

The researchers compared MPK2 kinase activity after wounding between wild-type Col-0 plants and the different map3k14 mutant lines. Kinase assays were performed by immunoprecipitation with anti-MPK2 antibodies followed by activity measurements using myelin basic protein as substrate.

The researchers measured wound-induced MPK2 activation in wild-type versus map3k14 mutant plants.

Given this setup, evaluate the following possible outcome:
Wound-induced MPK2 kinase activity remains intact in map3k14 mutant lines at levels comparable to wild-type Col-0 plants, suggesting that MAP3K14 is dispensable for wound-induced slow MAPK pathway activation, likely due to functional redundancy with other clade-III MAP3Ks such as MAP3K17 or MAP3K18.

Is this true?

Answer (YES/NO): NO